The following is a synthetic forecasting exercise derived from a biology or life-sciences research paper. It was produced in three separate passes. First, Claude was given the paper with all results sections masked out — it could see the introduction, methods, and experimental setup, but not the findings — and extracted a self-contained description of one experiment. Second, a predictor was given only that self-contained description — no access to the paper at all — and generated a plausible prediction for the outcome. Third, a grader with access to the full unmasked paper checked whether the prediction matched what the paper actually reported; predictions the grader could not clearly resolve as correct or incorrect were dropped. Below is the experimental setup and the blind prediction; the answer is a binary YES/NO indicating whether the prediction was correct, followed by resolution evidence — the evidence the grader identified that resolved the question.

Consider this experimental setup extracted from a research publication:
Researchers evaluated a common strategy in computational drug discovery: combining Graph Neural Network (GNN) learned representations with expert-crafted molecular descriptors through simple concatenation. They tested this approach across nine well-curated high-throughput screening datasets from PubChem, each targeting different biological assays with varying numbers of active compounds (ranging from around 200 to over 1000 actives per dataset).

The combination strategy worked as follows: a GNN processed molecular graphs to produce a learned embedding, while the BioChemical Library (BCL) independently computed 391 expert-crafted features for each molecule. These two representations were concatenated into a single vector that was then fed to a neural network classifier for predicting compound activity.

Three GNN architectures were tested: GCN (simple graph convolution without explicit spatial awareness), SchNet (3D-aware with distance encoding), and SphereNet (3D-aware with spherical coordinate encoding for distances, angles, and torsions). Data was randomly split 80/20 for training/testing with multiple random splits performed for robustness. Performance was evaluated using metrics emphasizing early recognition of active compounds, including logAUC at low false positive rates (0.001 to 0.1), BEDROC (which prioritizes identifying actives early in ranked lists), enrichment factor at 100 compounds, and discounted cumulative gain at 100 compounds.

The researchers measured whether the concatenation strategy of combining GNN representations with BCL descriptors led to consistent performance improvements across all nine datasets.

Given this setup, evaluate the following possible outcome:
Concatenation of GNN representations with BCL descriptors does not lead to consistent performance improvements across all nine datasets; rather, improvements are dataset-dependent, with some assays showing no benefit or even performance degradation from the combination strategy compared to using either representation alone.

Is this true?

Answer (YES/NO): NO